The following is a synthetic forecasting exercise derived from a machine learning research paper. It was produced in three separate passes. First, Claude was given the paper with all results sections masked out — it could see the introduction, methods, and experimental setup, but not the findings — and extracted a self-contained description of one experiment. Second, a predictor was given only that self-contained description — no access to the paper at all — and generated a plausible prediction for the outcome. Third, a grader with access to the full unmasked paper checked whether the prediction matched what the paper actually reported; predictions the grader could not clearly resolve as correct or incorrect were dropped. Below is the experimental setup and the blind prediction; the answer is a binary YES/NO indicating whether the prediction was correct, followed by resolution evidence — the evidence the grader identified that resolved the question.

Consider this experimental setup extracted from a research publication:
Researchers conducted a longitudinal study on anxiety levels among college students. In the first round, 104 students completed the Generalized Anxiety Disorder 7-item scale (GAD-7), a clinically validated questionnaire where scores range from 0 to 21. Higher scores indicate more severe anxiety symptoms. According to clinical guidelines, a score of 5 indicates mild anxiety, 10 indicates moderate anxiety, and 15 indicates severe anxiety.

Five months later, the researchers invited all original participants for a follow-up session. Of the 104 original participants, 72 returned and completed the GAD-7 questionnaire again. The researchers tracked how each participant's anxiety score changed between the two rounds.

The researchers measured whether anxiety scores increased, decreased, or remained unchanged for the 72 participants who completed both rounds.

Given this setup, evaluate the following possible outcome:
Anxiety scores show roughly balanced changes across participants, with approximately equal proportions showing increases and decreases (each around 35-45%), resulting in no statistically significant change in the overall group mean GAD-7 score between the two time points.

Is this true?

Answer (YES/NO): NO